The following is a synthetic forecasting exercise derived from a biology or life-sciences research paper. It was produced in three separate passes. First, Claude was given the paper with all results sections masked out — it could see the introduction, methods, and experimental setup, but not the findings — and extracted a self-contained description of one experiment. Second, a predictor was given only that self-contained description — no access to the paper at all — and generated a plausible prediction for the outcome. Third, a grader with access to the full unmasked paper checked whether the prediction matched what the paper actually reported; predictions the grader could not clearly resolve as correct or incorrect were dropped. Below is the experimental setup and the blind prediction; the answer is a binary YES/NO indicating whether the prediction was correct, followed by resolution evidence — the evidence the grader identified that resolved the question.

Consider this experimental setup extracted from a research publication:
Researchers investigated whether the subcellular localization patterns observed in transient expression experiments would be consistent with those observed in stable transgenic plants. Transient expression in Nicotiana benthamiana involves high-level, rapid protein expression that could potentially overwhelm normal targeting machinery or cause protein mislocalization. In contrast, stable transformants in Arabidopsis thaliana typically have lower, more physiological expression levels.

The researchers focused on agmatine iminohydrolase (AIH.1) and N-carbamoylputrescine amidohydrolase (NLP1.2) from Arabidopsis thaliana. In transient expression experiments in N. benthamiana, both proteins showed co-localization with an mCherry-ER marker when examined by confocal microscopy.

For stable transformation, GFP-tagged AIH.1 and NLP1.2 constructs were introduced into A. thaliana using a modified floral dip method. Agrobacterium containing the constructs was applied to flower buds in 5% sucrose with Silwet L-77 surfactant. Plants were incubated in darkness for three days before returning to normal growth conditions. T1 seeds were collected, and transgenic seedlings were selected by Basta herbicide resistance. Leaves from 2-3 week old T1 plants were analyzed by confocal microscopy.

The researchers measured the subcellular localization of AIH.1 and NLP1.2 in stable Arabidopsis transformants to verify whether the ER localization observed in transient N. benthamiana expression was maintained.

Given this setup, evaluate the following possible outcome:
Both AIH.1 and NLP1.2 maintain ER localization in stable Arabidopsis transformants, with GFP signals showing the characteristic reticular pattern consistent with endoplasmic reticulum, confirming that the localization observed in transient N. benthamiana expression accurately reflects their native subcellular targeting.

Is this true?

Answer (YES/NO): YES